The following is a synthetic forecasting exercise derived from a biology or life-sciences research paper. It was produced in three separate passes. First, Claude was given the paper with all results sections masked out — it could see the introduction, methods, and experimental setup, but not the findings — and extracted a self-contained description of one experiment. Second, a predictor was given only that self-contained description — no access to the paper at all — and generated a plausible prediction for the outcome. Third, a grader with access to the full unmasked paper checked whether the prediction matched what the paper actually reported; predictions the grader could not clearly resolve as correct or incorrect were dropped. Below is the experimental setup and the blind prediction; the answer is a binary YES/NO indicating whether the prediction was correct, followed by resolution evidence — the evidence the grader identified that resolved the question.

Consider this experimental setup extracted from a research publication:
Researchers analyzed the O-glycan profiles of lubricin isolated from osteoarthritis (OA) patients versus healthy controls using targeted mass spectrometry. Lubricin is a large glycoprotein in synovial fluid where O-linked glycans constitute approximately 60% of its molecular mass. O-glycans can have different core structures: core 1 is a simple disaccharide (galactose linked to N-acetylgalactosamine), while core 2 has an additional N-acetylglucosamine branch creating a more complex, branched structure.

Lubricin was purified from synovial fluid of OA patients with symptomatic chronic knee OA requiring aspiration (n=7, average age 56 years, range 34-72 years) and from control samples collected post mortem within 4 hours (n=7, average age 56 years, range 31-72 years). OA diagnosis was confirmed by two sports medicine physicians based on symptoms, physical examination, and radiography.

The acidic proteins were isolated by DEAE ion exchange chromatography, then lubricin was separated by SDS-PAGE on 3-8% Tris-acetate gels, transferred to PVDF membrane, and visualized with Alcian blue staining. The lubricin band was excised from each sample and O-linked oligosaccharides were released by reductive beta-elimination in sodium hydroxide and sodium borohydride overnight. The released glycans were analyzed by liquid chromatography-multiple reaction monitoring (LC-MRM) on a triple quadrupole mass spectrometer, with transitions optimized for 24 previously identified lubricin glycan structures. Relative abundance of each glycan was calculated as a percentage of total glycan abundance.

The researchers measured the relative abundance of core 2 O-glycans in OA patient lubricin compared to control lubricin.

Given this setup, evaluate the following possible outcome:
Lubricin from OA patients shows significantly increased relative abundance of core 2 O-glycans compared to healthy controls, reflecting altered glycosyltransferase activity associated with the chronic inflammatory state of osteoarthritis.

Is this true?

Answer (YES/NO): NO